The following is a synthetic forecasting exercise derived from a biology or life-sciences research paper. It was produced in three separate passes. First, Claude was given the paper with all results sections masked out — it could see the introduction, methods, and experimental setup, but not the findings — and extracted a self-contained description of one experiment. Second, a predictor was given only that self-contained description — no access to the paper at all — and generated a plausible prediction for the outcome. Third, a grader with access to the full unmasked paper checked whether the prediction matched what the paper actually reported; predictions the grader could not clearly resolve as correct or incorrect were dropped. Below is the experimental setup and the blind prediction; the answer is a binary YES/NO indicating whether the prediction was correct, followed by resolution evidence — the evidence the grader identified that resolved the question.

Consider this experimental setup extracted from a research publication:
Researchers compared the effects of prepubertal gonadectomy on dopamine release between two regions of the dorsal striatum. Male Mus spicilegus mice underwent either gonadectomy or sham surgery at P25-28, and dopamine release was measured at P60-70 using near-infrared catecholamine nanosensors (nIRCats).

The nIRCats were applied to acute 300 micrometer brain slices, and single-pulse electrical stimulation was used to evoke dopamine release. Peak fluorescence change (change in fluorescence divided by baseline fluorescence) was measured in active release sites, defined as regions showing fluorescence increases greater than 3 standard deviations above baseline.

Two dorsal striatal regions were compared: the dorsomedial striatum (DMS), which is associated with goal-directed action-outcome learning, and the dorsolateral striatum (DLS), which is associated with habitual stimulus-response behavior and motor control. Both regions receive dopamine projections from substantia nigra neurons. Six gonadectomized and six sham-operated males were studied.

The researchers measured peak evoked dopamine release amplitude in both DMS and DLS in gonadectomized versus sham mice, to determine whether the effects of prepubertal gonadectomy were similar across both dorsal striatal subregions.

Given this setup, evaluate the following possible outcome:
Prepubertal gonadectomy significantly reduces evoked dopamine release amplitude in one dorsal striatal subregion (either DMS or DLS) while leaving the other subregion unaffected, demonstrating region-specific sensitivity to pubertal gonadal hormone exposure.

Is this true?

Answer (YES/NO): NO